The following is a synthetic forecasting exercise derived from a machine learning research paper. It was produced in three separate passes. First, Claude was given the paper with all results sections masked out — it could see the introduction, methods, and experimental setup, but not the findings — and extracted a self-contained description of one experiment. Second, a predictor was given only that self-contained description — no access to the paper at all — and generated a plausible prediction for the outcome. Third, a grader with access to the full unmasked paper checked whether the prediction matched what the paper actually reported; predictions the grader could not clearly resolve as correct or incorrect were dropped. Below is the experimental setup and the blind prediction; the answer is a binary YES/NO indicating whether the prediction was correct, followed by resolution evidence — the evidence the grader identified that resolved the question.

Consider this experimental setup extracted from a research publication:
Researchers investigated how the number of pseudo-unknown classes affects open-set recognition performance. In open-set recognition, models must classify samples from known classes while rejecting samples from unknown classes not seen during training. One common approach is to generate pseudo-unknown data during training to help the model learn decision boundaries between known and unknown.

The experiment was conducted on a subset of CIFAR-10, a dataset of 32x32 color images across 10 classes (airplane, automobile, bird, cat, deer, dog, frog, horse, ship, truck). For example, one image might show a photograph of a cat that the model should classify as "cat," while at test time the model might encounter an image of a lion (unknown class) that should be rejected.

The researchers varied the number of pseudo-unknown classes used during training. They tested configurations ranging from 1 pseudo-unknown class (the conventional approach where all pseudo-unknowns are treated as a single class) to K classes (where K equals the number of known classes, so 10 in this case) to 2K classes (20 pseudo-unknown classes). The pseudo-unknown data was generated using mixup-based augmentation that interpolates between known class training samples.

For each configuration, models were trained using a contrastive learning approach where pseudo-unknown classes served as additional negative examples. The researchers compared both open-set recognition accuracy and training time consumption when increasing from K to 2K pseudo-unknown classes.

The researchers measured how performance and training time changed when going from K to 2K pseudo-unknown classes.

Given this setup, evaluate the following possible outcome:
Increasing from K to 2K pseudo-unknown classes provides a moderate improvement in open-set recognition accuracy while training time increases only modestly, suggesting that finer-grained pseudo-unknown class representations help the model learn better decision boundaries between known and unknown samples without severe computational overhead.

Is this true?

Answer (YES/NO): NO